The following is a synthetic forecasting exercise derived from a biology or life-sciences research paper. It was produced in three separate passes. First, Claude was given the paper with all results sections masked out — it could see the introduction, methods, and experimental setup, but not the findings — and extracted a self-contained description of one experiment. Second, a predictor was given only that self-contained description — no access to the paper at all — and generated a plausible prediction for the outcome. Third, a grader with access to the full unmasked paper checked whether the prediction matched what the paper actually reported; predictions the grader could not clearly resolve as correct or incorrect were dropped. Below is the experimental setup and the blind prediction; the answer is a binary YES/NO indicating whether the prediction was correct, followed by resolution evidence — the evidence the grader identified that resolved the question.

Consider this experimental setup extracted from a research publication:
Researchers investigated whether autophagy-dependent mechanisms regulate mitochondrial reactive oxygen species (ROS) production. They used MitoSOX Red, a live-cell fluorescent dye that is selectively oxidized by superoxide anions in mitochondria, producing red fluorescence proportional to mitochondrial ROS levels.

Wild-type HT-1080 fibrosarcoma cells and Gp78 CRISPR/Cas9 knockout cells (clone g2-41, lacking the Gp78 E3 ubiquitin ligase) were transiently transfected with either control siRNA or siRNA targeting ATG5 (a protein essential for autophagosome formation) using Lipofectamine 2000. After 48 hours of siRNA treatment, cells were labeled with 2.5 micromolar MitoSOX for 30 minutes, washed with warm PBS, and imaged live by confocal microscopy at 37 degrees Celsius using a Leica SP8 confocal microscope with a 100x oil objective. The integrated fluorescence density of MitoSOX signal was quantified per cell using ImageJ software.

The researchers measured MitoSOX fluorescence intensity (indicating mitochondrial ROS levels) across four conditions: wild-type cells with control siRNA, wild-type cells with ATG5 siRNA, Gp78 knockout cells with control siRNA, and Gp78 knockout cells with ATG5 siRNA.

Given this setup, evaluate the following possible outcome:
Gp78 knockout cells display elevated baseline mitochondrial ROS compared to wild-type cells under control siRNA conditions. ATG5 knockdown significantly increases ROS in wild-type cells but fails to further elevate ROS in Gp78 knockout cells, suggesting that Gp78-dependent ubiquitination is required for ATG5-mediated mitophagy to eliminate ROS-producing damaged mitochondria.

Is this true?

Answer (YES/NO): YES